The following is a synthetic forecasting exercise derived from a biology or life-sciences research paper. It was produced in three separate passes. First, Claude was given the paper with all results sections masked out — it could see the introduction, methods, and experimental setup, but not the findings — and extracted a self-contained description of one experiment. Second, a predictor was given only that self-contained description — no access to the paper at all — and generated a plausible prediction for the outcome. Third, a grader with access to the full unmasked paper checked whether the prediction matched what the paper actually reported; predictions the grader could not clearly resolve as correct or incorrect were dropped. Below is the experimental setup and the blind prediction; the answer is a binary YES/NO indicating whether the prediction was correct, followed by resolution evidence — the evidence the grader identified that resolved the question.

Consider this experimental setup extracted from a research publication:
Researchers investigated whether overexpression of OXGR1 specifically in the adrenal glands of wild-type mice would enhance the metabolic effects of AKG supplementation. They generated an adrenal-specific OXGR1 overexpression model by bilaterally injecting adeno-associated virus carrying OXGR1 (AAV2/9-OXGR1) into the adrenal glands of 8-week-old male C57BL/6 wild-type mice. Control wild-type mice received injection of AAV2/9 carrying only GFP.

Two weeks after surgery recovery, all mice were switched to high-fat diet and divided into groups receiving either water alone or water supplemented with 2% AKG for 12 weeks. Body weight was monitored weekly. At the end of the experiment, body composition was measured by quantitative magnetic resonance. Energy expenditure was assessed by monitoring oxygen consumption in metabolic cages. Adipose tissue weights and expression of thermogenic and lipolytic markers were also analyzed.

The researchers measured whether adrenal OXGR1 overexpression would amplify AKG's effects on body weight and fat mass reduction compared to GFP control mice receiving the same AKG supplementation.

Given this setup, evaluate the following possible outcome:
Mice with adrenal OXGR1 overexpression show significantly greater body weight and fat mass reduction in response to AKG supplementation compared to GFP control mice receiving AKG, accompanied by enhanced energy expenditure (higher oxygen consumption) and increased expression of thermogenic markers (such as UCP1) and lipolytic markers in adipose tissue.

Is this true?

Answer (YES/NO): YES